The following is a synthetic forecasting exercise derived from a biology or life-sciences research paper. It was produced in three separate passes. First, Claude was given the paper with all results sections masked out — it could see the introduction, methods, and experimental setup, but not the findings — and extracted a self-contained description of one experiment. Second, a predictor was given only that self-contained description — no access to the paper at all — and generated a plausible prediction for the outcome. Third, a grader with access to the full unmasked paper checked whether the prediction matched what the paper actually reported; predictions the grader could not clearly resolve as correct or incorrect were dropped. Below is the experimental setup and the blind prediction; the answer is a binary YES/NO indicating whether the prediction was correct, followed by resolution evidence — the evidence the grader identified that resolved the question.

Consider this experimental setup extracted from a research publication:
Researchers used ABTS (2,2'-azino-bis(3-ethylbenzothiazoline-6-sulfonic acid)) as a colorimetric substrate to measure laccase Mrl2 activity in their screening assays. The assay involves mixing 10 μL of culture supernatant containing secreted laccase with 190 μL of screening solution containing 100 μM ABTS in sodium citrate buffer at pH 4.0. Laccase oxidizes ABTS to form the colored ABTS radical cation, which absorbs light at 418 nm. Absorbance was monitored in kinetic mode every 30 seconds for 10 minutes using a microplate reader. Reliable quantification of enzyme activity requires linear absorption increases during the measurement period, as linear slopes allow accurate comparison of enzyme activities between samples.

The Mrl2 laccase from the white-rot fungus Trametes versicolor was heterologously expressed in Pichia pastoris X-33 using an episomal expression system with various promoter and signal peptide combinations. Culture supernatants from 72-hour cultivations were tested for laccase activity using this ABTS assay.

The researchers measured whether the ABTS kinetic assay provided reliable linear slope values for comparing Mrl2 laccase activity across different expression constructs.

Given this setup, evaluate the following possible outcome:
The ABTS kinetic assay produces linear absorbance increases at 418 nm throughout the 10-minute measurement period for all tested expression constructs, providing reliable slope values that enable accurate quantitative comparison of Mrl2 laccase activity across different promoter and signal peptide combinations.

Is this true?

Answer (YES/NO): NO